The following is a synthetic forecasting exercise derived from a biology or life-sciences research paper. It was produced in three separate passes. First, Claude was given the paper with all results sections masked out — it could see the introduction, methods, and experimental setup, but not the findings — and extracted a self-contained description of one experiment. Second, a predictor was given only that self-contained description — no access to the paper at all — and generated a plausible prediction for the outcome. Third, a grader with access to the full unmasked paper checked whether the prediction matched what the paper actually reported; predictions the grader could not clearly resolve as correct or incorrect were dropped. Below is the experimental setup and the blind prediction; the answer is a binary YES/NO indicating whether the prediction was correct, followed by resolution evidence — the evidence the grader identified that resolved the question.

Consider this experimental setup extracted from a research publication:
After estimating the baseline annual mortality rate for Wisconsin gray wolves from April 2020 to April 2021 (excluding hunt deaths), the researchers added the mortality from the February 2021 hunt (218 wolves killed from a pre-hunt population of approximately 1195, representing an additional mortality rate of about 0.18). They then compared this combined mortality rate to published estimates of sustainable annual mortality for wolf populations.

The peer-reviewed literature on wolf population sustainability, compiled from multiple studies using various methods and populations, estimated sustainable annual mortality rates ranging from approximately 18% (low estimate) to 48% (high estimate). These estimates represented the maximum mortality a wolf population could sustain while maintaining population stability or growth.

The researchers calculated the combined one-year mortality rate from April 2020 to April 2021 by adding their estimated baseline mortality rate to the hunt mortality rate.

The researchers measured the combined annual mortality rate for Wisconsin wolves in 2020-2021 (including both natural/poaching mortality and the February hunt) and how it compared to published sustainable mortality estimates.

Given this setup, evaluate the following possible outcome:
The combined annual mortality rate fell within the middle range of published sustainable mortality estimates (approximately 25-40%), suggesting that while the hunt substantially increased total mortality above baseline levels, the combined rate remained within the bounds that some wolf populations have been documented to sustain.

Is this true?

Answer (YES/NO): NO